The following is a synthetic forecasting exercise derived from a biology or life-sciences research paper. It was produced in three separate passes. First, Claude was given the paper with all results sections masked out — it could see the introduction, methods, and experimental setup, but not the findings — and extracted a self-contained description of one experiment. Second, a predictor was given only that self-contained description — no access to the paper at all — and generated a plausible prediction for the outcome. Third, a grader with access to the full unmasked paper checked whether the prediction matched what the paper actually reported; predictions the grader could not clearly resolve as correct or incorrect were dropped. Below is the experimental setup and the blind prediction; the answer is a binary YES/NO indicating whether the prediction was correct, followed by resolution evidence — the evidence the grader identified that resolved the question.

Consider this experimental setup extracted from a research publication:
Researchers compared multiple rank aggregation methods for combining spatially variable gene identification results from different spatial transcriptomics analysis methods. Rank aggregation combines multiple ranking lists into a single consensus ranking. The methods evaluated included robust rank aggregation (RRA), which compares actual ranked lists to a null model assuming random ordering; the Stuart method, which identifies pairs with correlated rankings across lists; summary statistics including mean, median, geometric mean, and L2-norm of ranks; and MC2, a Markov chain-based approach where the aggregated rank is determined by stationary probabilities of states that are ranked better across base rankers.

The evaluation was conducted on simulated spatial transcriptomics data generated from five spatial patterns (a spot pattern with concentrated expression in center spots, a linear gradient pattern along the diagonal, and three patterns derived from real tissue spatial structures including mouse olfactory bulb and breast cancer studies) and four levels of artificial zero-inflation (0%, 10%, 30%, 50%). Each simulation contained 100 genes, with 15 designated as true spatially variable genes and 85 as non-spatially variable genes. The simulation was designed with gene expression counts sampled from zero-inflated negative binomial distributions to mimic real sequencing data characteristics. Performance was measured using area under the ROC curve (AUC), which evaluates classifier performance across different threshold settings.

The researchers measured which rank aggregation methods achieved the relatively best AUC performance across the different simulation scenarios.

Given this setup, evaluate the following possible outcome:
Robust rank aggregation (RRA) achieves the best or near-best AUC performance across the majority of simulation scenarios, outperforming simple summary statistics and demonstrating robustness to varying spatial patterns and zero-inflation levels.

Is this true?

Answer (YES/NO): NO